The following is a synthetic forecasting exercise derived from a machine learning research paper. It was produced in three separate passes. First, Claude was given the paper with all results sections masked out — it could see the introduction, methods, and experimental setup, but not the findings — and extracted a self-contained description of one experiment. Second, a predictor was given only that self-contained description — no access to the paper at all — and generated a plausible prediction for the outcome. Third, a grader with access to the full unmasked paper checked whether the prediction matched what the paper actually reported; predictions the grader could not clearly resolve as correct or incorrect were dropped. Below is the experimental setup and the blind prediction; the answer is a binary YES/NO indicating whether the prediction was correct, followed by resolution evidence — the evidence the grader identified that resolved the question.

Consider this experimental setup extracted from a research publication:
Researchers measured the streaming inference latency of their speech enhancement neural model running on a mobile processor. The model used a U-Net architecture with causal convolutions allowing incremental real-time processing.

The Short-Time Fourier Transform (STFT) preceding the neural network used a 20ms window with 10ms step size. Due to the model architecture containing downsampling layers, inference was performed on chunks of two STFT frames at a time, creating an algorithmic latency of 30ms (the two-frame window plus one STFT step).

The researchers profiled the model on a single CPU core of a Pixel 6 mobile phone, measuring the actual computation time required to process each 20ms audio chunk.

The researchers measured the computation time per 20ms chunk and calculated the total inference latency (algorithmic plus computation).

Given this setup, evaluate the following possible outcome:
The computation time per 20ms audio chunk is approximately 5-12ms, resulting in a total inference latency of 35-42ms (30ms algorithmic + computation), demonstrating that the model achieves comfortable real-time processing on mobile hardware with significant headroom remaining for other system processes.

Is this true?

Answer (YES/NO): NO